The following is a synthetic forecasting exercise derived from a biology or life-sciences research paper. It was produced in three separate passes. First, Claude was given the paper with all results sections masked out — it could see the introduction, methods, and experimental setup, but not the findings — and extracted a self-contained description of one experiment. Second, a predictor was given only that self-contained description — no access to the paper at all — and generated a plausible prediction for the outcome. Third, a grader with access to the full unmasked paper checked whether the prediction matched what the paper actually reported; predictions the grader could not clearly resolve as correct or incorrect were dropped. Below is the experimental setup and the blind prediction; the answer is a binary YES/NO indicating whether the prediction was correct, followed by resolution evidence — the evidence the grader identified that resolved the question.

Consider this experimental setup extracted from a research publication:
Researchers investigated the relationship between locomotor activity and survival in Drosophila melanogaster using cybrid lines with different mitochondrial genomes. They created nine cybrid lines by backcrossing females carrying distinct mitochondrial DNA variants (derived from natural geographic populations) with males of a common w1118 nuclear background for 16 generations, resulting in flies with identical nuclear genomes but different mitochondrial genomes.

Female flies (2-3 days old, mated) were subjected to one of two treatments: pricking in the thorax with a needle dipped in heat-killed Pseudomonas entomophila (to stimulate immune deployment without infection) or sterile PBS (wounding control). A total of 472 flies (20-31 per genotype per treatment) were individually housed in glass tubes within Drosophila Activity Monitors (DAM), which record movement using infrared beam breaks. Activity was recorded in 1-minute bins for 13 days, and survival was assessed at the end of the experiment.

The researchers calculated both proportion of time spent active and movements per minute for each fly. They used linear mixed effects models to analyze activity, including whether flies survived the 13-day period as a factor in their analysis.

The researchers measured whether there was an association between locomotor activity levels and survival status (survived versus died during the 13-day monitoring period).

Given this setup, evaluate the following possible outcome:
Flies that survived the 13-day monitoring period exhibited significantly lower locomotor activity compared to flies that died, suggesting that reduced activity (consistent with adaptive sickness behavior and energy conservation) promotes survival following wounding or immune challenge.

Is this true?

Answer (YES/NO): NO